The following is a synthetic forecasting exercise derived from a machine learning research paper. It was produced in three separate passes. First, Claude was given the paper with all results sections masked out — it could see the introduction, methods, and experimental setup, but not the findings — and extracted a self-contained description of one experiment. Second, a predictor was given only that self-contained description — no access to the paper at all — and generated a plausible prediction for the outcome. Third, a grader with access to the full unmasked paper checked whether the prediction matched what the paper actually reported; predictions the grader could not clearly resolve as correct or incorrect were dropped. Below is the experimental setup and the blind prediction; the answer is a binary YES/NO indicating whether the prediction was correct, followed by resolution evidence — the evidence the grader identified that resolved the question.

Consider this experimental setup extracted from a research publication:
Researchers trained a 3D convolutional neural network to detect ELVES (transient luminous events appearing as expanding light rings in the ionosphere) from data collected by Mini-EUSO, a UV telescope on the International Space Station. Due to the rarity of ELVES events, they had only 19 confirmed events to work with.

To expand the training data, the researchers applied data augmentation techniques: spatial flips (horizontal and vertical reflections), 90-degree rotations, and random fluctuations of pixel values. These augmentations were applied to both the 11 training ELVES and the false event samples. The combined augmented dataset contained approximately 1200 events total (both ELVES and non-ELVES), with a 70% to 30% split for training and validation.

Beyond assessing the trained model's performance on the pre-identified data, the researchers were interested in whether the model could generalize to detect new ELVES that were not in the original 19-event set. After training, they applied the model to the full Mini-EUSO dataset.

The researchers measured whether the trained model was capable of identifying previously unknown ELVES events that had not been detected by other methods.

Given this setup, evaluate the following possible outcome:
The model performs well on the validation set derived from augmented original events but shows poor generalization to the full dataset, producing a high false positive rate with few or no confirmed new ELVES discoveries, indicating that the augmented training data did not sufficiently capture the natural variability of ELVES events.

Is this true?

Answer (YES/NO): NO